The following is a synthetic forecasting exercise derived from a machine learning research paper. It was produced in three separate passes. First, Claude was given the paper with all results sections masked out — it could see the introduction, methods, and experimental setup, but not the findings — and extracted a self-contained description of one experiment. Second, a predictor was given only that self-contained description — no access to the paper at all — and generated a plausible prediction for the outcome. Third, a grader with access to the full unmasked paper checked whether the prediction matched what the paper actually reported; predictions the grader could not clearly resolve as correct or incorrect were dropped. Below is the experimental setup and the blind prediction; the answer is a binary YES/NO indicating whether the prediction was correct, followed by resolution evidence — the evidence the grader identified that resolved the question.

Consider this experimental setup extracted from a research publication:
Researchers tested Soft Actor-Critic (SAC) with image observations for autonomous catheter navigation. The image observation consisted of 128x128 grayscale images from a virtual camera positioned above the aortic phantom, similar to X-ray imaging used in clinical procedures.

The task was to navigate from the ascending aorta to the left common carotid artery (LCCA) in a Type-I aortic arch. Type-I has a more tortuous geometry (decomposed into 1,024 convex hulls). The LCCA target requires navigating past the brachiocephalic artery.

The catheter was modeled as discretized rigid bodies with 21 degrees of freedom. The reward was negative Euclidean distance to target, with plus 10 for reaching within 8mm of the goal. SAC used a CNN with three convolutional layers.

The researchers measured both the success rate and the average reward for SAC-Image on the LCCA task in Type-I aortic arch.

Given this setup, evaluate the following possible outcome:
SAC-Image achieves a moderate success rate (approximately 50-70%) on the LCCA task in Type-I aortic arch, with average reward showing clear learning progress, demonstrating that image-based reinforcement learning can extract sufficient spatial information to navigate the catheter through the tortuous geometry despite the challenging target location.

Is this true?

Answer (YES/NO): NO